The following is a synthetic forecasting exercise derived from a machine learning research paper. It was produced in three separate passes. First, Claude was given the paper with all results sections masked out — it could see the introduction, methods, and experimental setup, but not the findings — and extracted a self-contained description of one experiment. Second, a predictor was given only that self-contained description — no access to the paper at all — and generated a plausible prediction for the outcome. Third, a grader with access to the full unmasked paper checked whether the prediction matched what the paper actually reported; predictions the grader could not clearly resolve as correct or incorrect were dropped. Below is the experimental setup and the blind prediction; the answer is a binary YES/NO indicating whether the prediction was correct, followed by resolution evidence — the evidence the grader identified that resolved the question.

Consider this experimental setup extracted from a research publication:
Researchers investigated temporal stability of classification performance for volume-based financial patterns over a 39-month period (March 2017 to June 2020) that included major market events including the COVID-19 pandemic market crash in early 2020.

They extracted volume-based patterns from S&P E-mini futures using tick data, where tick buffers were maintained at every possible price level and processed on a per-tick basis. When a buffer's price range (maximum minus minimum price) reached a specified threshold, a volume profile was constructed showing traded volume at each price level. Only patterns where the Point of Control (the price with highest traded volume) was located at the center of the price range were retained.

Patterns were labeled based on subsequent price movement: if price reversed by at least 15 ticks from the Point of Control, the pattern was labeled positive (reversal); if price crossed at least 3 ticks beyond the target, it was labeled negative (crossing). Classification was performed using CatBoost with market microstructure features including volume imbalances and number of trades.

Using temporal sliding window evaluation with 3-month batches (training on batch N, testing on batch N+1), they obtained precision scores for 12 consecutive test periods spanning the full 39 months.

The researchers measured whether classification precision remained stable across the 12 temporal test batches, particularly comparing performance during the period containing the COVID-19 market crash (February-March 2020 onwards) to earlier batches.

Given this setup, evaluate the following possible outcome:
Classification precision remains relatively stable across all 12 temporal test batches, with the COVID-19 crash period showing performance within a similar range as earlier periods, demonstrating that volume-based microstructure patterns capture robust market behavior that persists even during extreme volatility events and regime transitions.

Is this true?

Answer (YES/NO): NO